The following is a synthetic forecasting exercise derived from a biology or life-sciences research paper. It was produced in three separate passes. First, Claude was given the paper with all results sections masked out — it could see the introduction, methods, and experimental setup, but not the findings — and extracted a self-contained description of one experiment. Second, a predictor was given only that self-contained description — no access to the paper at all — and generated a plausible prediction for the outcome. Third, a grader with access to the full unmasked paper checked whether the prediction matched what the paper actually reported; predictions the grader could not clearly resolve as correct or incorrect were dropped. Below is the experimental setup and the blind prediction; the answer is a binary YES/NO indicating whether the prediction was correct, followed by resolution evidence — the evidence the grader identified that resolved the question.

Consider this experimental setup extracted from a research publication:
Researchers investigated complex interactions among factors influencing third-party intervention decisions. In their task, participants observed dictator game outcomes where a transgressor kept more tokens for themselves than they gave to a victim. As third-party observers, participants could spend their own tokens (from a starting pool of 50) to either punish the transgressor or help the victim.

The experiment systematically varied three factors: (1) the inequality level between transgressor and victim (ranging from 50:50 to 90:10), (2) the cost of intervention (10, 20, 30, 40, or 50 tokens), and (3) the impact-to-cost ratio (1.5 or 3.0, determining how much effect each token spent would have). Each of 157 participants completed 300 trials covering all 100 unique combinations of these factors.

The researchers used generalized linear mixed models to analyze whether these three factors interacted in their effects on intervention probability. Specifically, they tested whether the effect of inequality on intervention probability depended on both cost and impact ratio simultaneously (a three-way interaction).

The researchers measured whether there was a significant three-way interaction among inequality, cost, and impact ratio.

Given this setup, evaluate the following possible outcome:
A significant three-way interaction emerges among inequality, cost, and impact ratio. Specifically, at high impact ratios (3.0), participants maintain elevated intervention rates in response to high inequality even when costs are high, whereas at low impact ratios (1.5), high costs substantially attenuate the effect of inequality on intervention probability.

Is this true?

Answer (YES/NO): NO